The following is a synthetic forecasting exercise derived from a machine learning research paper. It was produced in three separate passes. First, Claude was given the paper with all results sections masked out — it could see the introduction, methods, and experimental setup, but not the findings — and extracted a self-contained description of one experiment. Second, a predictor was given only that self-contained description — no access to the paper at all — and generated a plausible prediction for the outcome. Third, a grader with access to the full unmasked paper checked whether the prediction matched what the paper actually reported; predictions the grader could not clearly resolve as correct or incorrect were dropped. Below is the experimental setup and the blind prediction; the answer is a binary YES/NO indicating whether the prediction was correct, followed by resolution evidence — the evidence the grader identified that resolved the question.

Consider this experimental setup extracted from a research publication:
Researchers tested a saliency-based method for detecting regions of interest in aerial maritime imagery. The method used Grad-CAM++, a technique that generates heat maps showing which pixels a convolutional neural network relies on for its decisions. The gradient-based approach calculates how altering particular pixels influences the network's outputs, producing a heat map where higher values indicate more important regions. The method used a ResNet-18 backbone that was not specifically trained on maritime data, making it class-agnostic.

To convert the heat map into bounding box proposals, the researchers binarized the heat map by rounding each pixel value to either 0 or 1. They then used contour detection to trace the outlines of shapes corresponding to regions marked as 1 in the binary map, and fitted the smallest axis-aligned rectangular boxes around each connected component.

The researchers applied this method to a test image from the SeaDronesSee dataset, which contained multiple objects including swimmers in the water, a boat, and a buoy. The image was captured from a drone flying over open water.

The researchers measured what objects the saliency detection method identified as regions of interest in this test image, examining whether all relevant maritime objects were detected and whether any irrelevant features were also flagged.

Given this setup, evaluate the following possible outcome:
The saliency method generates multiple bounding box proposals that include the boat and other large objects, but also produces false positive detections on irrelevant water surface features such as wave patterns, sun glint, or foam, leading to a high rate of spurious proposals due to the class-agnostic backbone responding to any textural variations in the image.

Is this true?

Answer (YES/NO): NO